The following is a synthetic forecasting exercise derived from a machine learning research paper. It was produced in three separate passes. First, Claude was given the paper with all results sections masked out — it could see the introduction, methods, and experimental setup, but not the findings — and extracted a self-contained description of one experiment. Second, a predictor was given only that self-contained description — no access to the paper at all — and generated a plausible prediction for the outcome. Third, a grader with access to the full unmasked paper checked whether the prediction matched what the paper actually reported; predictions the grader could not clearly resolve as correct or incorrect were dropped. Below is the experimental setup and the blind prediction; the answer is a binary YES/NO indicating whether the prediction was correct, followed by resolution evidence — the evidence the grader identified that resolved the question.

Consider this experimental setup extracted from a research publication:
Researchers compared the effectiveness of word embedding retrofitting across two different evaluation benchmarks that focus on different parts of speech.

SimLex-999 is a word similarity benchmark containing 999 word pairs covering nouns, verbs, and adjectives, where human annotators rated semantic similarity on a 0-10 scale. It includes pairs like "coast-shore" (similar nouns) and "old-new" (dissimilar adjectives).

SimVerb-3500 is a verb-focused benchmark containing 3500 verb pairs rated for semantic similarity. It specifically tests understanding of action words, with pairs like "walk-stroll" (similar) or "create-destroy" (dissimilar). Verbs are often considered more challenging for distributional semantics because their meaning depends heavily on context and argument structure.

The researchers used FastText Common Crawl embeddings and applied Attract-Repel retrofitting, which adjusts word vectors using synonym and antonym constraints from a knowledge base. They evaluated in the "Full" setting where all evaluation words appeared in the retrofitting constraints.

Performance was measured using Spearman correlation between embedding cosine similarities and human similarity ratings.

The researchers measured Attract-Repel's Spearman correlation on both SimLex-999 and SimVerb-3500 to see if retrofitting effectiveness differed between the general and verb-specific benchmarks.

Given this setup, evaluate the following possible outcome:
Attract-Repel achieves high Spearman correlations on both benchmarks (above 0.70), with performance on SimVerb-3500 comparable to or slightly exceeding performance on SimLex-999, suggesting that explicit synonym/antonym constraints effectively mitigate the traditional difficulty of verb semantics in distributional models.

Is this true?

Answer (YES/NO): NO